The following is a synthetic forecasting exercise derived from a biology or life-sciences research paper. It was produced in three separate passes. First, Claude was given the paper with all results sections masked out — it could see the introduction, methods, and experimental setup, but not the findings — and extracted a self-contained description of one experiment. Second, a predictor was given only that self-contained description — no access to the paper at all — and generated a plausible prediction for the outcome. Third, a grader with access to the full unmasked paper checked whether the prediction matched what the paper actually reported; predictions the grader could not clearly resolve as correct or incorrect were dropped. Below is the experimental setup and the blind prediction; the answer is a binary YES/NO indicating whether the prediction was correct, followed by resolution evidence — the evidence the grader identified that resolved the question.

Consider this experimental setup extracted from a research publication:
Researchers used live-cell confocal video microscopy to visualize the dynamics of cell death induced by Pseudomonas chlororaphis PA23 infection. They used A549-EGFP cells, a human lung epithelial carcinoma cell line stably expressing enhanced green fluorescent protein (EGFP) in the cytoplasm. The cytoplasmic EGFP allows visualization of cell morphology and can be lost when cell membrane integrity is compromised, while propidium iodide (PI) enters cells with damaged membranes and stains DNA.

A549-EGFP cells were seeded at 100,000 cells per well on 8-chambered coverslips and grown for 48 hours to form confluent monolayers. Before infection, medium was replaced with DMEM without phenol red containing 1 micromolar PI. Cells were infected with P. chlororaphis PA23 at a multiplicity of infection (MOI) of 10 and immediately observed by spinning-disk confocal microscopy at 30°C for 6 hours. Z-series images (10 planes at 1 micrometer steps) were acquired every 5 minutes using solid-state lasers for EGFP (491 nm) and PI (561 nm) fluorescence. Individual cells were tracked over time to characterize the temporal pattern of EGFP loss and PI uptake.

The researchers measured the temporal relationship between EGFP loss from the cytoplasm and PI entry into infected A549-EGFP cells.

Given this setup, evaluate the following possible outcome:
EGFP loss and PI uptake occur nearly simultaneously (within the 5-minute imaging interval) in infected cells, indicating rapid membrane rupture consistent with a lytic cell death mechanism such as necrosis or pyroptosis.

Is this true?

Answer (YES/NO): NO